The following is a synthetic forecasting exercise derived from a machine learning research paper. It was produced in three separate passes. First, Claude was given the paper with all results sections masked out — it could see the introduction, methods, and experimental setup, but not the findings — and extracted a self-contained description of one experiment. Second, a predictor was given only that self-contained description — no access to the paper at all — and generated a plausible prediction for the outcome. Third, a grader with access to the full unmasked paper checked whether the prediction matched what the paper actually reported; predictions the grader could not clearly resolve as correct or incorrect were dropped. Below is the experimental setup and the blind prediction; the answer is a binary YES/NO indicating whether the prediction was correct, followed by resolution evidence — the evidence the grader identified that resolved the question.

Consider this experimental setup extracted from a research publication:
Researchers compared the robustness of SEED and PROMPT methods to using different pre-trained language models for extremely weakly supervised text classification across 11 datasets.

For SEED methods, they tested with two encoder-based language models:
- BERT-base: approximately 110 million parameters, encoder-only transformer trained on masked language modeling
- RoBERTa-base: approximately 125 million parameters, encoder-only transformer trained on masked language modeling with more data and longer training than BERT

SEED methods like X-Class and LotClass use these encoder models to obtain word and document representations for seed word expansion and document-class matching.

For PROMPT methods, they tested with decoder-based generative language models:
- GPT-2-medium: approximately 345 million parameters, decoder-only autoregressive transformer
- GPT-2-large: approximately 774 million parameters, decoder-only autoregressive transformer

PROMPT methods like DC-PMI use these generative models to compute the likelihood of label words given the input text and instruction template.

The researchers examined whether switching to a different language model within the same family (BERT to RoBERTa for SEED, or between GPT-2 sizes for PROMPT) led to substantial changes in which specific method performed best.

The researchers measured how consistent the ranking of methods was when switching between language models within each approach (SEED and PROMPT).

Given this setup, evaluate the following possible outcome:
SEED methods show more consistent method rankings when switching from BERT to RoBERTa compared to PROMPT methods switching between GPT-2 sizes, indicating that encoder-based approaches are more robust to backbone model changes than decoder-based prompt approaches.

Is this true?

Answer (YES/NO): NO